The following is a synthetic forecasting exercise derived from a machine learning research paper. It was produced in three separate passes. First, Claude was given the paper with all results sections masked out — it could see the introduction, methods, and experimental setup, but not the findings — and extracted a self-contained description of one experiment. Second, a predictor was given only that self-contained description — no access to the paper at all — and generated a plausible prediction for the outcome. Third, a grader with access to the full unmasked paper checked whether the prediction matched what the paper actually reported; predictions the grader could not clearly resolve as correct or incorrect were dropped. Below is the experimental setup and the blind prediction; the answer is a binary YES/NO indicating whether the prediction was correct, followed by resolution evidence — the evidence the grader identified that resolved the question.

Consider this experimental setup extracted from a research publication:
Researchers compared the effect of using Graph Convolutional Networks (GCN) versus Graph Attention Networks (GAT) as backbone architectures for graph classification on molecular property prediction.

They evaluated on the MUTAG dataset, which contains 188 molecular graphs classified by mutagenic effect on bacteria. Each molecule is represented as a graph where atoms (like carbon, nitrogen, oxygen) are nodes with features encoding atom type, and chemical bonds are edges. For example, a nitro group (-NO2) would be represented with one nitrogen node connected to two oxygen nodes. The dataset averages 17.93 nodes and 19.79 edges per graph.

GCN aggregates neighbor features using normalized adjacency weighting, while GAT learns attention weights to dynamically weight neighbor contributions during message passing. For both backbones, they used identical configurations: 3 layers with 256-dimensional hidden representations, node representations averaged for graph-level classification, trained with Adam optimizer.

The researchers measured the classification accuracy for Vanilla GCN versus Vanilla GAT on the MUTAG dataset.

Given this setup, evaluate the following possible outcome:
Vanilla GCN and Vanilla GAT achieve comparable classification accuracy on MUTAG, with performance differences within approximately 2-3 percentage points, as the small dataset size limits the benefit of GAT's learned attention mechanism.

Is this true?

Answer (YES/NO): NO